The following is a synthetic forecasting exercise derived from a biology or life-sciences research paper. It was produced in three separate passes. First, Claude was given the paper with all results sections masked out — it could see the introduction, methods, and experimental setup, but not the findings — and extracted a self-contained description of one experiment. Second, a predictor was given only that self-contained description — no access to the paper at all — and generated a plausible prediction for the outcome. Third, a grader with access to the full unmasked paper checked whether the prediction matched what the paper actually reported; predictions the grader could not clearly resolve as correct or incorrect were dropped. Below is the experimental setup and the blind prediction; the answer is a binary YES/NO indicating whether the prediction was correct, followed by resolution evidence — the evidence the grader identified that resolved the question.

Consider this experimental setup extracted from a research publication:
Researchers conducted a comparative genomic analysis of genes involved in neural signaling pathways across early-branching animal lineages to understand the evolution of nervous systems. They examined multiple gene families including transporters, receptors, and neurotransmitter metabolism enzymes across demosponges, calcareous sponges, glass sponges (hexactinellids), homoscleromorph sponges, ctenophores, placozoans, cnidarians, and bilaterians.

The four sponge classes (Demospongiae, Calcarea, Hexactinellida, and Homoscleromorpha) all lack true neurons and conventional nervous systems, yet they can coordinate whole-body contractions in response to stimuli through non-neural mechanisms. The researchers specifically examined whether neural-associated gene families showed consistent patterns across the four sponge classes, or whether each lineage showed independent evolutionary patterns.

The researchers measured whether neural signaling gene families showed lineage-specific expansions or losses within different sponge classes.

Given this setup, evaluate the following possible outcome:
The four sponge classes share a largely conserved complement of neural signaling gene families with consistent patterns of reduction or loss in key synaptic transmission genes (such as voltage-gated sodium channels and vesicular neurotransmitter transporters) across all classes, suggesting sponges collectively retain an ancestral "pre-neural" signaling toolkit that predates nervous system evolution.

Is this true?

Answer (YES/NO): NO